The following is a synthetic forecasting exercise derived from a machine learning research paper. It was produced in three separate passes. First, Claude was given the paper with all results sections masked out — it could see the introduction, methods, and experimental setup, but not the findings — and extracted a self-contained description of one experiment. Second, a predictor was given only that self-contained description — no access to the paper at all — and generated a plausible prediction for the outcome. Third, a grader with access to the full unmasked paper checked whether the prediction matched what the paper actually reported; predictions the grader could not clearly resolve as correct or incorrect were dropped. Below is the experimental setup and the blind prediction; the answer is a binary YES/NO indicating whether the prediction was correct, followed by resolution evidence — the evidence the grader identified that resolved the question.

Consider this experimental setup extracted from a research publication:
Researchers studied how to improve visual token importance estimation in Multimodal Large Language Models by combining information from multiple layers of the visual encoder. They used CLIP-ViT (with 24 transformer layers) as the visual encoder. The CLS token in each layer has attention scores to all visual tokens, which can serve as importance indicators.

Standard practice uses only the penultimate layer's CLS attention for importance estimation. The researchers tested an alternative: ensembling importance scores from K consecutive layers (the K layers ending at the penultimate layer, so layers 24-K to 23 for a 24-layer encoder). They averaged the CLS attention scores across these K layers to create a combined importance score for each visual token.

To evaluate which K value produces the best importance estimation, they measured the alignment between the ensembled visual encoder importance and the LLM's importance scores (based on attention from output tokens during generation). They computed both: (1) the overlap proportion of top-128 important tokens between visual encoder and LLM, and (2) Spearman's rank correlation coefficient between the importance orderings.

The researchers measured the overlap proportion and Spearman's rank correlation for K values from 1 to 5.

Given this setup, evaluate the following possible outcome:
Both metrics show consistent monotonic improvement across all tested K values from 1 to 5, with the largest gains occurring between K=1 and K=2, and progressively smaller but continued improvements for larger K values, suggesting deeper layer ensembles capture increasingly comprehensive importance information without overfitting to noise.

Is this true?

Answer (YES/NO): NO